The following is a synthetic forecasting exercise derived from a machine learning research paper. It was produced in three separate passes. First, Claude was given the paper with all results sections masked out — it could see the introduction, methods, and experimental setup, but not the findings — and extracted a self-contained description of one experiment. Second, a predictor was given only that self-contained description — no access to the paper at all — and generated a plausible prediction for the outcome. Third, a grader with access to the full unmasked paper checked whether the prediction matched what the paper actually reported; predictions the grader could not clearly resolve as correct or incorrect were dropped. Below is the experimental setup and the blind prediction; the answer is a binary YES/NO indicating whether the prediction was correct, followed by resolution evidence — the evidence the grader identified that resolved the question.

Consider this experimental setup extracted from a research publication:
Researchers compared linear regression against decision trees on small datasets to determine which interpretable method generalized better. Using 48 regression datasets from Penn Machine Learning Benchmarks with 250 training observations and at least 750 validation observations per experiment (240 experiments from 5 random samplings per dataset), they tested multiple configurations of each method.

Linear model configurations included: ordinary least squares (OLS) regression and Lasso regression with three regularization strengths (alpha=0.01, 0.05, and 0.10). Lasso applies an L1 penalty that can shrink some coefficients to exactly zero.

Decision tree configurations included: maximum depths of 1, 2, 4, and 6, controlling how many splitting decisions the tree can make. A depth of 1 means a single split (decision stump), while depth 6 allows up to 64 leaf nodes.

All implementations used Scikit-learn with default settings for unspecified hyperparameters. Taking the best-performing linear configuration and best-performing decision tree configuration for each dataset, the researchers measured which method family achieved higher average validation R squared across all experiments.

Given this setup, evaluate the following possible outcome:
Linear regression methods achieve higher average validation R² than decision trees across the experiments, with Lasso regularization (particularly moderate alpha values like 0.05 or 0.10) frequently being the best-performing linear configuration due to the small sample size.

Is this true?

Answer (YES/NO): NO